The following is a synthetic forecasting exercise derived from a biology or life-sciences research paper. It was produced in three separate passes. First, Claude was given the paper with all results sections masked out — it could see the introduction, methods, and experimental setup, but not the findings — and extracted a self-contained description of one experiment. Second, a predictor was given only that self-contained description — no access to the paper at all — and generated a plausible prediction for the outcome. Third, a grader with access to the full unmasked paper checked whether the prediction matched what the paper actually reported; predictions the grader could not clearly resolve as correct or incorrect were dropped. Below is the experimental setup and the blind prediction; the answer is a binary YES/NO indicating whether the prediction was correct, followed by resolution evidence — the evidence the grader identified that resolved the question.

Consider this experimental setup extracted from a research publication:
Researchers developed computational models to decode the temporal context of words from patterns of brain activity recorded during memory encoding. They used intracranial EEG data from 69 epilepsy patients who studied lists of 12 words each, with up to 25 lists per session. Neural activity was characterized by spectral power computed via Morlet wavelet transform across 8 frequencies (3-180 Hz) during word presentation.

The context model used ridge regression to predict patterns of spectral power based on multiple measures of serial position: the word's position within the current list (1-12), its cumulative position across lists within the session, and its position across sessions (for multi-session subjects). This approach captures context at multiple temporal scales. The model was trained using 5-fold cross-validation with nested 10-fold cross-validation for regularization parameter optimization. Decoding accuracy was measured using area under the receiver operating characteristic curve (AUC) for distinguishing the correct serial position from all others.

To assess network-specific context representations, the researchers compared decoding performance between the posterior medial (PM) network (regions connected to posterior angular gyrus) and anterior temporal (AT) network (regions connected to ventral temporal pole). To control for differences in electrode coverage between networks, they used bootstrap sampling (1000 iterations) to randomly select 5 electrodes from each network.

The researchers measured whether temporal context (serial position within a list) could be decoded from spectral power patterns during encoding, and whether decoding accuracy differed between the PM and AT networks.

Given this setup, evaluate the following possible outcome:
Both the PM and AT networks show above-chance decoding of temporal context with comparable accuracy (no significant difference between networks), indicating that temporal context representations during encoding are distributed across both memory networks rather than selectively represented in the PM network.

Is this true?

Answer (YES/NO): NO